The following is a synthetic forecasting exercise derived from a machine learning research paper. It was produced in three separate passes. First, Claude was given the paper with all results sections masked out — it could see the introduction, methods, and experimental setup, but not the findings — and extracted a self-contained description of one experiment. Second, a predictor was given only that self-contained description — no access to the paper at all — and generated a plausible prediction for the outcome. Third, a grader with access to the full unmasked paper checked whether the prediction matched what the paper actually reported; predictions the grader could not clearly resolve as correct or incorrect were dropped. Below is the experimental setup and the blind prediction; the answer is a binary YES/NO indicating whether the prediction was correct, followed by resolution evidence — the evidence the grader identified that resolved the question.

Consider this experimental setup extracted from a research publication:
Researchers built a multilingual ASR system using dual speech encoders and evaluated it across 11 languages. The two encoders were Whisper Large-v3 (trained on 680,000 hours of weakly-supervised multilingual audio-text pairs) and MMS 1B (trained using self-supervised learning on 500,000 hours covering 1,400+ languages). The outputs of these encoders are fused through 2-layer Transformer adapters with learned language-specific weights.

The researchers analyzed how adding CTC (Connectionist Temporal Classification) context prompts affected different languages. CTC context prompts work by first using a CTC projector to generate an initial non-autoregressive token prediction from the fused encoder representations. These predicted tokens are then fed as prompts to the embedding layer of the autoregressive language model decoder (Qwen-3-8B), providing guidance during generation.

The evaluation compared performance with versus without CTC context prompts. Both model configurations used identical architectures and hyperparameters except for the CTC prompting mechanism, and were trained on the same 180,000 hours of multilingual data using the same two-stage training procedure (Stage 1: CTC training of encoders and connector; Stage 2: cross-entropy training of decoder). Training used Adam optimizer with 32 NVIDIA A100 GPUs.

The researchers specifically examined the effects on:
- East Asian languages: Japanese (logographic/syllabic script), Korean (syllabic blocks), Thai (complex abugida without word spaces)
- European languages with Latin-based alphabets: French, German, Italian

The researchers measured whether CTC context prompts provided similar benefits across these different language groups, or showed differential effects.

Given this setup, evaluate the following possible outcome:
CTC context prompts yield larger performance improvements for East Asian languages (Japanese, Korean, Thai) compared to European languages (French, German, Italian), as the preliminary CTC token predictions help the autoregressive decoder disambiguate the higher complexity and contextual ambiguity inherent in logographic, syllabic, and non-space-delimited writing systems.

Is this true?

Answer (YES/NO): YES